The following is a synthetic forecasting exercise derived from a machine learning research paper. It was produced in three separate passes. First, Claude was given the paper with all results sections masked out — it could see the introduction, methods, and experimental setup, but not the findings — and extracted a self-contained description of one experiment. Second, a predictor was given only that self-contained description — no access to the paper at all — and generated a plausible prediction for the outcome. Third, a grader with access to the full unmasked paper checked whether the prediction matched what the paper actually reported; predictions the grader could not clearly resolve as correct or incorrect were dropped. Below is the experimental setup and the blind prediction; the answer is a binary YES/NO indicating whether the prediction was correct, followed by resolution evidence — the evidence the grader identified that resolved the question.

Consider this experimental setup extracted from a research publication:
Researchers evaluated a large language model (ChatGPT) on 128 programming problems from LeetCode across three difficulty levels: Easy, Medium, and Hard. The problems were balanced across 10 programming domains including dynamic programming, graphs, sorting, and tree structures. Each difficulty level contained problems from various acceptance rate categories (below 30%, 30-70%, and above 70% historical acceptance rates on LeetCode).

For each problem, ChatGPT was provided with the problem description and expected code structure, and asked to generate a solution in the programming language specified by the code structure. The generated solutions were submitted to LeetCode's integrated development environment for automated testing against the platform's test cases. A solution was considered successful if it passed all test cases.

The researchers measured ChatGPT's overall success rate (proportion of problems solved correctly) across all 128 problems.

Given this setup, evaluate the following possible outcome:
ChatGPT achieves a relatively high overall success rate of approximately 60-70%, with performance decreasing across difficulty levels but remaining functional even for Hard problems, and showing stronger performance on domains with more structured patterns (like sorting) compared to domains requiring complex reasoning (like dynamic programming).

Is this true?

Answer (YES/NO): NO